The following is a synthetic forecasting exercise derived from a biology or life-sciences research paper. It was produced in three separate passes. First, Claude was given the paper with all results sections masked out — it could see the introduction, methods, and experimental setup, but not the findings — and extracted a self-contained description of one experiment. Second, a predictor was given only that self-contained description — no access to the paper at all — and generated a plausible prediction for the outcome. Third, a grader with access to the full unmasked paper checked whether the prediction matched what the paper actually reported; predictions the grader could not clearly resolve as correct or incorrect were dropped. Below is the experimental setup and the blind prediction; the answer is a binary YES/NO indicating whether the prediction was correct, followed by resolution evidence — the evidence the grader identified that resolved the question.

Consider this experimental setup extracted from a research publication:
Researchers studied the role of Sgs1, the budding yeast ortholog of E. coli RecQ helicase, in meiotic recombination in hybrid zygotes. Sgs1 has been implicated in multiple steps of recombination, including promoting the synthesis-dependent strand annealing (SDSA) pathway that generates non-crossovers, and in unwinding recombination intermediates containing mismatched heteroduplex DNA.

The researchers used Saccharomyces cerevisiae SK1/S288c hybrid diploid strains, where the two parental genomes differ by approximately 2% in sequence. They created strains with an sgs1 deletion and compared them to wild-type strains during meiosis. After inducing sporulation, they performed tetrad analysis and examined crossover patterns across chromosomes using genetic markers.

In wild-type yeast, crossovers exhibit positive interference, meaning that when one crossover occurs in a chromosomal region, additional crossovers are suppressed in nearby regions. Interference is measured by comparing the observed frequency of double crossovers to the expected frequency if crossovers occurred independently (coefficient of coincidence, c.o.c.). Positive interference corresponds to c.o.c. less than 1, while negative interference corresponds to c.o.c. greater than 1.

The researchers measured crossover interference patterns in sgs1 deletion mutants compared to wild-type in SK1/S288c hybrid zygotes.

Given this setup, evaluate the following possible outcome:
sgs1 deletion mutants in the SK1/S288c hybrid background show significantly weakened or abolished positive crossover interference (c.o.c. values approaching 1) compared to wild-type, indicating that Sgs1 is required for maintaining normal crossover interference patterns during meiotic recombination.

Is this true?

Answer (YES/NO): NO